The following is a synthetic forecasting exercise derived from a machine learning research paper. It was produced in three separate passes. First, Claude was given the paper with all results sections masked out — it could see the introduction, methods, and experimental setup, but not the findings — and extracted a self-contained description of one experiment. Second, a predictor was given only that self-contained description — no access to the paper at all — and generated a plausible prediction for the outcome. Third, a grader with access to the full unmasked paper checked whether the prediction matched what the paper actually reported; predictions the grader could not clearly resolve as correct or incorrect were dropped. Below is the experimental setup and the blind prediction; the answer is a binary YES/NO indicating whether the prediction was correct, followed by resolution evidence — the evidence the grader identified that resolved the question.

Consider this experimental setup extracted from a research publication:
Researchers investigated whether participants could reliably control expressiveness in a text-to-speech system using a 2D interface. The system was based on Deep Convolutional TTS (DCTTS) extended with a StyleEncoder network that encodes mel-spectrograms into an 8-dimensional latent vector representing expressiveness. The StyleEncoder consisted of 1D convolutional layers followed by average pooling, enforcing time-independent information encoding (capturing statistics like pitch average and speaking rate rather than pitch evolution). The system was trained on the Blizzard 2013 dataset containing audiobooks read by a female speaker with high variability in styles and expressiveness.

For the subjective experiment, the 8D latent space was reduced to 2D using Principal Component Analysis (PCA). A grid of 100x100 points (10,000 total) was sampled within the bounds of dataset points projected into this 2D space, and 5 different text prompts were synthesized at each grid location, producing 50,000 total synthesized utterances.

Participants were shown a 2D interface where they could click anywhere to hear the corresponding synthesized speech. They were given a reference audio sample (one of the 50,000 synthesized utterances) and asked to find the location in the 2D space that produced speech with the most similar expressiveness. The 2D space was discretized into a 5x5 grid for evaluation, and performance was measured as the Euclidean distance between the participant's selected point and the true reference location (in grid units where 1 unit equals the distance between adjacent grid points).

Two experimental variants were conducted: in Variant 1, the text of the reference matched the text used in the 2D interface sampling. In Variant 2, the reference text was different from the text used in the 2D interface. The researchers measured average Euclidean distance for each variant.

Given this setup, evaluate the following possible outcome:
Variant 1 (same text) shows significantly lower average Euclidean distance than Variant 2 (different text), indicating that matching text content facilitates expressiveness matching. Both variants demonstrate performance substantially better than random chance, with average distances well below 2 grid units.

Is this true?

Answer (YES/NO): YES